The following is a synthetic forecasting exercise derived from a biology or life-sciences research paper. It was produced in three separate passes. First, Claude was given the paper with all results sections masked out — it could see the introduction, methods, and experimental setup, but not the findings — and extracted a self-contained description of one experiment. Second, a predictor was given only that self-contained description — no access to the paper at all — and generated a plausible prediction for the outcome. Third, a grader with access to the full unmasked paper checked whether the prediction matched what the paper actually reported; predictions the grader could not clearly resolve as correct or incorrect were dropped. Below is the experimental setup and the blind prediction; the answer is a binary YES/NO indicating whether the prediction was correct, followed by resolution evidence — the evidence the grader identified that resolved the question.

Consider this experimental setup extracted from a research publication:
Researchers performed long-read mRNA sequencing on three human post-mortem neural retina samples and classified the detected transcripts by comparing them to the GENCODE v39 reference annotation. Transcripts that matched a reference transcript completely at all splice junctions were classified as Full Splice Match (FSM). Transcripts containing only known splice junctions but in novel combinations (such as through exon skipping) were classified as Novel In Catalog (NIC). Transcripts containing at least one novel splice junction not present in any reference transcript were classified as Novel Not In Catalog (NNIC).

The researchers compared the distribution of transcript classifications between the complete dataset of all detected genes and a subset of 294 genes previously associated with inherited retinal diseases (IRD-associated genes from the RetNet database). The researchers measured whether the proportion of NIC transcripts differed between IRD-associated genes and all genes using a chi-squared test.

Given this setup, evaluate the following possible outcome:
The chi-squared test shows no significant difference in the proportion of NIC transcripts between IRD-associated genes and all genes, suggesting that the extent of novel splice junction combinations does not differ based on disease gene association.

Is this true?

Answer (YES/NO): NO